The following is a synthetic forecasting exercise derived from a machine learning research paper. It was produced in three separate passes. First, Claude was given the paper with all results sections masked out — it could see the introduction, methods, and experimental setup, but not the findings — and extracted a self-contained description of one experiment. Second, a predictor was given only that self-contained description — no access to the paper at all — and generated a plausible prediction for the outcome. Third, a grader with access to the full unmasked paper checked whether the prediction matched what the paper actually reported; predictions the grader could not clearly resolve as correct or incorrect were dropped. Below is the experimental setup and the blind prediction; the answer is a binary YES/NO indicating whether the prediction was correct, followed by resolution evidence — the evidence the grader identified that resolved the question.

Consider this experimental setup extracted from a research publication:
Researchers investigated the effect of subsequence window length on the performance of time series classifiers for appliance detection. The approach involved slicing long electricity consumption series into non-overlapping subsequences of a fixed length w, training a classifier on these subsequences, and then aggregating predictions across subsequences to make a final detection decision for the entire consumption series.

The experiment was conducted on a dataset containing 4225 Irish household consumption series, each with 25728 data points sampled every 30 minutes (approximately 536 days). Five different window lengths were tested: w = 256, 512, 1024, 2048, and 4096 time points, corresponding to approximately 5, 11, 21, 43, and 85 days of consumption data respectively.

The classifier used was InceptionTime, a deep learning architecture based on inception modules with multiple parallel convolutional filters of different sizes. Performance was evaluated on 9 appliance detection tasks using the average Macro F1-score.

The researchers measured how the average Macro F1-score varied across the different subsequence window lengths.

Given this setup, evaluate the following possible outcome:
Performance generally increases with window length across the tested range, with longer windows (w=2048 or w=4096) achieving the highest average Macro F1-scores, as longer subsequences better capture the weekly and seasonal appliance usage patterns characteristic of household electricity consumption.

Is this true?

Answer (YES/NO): NO